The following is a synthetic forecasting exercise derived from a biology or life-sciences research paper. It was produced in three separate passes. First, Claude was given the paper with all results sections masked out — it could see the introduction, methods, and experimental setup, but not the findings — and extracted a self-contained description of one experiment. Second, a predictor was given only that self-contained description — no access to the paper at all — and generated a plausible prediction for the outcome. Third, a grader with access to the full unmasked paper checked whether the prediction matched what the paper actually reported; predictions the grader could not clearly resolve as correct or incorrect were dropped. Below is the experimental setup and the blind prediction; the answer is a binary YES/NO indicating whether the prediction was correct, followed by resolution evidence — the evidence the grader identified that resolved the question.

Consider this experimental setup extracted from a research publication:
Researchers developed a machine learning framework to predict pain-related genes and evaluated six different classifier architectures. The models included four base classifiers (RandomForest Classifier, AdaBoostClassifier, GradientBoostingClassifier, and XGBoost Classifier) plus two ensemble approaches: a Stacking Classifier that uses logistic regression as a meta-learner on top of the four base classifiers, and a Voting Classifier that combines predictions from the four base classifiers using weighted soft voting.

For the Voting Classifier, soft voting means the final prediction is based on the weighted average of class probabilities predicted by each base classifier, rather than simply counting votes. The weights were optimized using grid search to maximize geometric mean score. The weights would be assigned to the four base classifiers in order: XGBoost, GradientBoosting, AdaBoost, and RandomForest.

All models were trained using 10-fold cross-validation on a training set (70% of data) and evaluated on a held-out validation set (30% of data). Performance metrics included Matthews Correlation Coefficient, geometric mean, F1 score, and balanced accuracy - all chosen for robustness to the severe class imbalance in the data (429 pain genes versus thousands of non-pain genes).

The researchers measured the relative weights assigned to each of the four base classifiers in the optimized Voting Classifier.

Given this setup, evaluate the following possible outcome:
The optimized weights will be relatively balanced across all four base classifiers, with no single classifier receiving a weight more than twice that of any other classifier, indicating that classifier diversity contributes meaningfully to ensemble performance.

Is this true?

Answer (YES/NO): NO